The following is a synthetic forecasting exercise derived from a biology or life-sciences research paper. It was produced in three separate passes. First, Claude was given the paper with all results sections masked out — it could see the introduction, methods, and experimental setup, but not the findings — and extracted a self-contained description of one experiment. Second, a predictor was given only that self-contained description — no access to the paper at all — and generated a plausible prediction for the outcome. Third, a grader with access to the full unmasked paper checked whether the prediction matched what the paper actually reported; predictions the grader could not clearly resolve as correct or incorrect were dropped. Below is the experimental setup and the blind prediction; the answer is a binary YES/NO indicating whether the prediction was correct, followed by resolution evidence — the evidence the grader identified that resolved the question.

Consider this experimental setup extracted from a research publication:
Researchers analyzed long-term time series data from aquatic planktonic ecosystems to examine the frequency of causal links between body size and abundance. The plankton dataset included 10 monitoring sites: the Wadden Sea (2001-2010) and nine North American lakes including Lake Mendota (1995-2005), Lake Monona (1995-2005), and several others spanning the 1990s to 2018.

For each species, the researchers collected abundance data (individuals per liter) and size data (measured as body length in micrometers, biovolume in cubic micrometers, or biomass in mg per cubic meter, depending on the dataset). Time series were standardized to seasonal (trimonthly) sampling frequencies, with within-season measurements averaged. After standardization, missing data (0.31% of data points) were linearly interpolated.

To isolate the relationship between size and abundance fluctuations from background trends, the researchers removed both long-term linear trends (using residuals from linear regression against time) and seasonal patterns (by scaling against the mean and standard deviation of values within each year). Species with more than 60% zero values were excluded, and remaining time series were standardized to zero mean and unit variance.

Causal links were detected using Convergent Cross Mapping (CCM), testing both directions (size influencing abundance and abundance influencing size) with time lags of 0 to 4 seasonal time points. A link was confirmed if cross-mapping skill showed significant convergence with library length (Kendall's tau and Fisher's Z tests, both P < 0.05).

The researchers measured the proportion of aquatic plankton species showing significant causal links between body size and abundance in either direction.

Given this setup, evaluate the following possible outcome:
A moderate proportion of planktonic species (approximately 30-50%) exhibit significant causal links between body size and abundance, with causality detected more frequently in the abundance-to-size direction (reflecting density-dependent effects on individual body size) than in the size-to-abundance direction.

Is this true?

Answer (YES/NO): NO